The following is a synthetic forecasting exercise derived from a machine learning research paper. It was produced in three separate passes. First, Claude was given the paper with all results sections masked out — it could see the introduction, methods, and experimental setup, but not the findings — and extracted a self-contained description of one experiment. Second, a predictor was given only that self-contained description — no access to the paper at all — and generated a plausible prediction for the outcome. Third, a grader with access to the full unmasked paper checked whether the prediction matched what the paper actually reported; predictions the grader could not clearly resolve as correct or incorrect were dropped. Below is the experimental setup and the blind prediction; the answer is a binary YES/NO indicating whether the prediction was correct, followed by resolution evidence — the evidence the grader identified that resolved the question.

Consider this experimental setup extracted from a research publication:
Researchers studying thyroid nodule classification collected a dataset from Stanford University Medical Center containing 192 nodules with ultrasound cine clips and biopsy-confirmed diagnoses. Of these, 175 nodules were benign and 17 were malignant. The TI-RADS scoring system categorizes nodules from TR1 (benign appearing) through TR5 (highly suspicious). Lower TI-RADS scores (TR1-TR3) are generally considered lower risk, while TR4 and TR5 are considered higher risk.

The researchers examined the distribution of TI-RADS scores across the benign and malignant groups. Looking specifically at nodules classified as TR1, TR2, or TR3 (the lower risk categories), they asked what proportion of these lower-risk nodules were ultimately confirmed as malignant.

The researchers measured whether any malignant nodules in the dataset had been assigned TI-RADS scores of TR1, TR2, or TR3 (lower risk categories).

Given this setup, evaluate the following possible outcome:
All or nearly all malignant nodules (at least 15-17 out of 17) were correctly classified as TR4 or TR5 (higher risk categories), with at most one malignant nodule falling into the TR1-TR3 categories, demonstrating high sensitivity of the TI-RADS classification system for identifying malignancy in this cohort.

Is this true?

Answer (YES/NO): YES